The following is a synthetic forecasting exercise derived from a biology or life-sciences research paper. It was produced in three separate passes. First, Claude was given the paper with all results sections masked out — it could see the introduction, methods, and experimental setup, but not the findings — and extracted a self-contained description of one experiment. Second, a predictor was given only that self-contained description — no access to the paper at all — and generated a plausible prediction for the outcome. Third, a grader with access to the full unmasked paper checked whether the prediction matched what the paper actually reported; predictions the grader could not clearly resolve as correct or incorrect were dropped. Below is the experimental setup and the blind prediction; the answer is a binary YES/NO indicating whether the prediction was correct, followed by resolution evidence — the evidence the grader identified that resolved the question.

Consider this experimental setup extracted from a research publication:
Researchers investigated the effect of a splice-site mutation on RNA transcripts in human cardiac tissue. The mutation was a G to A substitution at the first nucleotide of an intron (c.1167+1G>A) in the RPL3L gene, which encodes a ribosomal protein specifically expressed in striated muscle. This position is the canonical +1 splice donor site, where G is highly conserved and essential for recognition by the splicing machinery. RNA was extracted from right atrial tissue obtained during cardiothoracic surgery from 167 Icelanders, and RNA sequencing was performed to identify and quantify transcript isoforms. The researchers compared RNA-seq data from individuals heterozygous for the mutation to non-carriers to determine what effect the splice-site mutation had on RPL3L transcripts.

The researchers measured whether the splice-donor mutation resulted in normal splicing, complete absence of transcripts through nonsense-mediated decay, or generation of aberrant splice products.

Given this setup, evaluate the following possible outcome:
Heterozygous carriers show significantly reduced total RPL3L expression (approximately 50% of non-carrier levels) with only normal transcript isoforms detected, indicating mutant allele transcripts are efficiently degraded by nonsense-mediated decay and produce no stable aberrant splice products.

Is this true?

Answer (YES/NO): NO